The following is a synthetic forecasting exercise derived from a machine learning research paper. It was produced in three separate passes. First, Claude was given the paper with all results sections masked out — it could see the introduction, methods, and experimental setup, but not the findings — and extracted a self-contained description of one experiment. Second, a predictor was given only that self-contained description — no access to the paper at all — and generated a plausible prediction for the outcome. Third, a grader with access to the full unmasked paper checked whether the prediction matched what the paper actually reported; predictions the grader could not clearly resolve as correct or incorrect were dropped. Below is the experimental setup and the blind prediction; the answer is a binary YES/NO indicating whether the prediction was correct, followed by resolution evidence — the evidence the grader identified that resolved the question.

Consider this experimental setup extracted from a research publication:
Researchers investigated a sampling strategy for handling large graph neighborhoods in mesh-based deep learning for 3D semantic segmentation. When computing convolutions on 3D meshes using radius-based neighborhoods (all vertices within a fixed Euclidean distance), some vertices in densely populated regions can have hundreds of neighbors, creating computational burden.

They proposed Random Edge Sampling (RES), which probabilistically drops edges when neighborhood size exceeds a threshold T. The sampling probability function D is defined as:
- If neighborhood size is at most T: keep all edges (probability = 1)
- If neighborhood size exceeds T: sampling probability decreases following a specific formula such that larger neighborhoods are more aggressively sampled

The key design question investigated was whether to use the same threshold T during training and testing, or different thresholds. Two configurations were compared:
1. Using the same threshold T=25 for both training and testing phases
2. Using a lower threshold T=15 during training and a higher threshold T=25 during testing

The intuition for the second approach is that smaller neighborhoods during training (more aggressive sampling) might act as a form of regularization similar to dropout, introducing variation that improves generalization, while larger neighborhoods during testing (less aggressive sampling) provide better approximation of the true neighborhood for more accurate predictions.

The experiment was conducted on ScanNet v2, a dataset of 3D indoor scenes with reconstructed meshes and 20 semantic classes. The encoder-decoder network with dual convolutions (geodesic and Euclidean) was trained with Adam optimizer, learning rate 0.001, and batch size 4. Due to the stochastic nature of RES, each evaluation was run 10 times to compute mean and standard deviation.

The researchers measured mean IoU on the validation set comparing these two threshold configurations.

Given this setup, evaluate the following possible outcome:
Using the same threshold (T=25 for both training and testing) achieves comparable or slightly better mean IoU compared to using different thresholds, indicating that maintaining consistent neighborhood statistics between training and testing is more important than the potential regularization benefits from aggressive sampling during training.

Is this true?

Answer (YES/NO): NO